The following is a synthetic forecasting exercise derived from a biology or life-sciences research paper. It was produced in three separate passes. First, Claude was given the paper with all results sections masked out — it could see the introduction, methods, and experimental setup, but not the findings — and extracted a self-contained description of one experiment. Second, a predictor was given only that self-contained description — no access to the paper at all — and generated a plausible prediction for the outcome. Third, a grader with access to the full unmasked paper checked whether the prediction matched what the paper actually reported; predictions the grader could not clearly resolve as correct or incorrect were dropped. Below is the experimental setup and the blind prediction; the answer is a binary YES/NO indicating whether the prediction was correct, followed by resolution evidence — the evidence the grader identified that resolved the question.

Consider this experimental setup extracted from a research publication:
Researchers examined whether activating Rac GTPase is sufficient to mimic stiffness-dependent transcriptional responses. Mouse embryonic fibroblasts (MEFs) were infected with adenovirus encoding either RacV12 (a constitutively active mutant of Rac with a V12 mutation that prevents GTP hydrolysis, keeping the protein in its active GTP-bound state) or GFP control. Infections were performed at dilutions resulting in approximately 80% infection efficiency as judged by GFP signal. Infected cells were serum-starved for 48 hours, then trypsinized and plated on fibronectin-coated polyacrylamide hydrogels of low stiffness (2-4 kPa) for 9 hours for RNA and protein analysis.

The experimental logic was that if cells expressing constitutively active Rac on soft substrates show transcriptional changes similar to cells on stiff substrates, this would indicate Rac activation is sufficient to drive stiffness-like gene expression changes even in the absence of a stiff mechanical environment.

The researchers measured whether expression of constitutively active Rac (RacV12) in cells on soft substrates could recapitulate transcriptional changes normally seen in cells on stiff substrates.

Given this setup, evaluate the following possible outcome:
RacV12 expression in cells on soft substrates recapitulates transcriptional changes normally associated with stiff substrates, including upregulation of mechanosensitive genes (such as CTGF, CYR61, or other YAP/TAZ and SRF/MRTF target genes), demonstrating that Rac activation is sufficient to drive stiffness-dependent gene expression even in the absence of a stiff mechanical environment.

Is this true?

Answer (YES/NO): NO